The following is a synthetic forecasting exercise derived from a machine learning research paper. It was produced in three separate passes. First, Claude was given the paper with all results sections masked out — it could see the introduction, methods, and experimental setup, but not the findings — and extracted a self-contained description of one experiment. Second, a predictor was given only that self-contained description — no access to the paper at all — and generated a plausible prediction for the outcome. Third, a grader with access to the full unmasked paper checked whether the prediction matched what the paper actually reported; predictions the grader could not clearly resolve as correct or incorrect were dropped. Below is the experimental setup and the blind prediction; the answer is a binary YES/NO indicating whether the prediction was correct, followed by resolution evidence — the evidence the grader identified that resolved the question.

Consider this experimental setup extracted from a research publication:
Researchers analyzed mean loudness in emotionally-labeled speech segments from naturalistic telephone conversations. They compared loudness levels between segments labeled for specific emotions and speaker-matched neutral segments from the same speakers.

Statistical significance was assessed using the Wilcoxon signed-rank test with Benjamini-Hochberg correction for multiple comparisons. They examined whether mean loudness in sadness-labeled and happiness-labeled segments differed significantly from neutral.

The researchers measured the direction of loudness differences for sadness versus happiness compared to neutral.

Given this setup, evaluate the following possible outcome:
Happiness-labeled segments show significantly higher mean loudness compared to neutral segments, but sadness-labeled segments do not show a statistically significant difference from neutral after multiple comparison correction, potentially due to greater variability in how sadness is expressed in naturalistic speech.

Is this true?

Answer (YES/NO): NO